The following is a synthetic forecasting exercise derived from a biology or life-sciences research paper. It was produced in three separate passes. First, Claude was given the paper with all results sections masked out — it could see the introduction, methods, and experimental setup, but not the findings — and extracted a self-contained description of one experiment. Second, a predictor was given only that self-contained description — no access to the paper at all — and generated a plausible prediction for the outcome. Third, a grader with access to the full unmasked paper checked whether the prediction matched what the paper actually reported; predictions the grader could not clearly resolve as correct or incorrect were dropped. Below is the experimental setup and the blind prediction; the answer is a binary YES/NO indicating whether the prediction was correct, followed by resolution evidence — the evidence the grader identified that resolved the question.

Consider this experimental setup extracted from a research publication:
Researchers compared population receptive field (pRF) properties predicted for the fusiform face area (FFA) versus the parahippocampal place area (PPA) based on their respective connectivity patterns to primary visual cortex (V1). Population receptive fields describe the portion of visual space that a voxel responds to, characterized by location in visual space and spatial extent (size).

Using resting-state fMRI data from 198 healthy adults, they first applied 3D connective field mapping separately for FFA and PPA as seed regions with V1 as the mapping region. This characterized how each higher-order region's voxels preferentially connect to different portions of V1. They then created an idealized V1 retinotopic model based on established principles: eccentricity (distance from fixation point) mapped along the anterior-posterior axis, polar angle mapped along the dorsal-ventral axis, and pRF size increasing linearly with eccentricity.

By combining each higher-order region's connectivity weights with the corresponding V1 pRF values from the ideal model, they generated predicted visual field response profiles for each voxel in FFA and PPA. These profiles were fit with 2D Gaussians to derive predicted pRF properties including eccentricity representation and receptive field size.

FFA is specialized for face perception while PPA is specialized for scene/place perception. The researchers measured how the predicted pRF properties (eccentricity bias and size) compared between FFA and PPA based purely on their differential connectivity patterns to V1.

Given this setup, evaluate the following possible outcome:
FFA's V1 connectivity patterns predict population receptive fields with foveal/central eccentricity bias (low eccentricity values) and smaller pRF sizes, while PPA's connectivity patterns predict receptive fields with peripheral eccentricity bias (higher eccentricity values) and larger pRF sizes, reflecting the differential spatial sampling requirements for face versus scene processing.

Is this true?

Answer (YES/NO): NO